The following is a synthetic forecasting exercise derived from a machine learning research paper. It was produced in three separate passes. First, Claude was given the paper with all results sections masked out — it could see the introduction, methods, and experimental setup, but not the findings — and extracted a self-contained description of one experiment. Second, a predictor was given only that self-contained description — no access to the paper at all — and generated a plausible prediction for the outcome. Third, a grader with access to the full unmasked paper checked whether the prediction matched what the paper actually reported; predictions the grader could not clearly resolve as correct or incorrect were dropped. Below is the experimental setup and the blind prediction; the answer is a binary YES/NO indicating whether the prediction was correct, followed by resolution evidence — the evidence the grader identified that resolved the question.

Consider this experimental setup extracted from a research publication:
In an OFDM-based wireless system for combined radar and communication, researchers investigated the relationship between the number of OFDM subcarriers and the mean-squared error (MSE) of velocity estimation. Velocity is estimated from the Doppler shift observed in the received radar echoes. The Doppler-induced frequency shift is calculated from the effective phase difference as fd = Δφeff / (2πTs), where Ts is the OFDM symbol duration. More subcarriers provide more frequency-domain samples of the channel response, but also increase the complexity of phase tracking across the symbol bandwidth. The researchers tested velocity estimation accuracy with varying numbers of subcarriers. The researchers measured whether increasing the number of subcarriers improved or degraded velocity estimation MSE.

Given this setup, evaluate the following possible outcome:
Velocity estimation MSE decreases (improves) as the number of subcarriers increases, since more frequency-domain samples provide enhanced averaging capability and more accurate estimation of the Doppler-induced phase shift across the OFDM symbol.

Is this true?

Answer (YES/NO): YES